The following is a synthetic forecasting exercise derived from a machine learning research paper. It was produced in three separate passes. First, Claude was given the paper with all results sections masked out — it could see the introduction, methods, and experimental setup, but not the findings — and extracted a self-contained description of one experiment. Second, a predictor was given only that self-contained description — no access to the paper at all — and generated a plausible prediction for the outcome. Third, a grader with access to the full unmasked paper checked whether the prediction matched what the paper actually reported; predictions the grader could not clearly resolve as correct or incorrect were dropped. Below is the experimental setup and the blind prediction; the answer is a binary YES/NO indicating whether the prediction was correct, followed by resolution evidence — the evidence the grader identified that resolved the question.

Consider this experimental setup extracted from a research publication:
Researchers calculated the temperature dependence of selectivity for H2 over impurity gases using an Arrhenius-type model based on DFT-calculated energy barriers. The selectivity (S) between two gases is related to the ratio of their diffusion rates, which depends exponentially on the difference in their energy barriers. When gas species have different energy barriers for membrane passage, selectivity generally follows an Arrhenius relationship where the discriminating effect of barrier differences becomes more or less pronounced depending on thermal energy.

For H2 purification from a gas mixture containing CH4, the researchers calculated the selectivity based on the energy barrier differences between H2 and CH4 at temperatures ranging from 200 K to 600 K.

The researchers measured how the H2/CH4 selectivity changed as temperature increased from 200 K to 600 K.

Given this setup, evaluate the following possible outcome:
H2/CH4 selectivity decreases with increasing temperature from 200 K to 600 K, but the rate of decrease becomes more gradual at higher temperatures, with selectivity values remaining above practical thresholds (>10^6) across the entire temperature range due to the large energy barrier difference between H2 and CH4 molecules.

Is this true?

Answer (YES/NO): YES